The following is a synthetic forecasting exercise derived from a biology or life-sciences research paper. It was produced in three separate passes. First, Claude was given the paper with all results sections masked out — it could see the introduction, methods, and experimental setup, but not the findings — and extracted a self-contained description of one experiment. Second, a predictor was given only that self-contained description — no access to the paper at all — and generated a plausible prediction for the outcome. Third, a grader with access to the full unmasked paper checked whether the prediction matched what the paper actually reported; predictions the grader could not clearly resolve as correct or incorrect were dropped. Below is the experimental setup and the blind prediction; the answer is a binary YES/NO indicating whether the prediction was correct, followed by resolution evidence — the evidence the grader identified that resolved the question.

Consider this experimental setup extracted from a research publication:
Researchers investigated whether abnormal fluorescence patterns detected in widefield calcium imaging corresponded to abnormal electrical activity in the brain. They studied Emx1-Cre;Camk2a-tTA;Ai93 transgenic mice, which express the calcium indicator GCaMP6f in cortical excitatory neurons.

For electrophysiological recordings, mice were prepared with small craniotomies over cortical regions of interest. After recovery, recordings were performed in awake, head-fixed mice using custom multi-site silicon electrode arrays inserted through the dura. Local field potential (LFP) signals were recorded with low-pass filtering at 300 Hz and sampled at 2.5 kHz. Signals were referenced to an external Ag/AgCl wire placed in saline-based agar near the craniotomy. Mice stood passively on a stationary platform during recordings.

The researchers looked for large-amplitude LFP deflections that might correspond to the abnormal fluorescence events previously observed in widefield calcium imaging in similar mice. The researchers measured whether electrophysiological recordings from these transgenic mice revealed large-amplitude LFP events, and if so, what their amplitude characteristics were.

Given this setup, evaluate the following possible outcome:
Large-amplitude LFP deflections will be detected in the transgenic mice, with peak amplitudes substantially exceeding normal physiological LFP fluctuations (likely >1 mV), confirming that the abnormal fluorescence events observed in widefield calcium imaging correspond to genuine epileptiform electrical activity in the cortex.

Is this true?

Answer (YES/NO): YES